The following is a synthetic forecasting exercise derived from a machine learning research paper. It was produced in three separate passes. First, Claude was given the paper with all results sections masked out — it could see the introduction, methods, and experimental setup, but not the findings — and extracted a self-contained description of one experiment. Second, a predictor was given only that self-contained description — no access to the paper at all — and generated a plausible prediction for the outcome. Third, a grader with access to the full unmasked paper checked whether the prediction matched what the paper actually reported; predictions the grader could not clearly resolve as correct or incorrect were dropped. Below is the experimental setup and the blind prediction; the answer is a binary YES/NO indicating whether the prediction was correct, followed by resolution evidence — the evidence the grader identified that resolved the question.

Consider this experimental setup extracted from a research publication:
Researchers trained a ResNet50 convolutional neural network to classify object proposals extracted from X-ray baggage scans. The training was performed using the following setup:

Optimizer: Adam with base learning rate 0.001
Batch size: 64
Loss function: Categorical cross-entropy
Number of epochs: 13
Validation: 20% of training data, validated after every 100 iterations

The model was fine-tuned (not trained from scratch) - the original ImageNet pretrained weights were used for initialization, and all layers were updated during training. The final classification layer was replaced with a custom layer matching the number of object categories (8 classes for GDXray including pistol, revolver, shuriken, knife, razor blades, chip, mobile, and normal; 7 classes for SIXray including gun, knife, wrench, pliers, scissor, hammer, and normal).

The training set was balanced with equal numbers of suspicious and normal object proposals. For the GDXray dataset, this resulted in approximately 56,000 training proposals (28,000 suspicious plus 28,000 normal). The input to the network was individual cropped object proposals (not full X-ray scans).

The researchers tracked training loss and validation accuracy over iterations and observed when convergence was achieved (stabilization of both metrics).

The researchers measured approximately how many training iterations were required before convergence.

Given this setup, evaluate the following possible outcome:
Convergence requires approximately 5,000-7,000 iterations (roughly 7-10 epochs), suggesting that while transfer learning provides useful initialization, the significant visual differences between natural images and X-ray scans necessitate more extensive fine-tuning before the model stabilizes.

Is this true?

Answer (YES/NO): NO